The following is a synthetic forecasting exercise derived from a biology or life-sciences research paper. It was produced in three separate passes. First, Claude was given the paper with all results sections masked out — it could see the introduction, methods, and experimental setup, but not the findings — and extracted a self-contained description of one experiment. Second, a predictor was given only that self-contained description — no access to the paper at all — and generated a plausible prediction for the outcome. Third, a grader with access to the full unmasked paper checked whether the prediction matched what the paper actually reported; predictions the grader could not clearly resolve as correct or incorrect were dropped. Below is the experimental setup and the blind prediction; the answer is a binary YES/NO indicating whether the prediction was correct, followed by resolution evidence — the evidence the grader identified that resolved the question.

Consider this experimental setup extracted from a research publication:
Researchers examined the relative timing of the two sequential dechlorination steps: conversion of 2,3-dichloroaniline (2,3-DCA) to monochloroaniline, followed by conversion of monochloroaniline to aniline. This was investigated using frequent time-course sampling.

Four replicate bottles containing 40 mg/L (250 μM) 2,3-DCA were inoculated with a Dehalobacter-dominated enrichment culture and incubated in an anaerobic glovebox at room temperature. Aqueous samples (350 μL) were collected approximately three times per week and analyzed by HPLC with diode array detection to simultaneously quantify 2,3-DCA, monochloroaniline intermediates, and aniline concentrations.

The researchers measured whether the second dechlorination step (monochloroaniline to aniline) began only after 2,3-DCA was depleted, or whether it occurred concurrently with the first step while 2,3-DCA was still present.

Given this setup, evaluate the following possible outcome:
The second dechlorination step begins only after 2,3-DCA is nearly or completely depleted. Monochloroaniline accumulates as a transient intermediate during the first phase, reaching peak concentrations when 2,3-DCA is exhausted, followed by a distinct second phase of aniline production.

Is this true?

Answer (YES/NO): YES